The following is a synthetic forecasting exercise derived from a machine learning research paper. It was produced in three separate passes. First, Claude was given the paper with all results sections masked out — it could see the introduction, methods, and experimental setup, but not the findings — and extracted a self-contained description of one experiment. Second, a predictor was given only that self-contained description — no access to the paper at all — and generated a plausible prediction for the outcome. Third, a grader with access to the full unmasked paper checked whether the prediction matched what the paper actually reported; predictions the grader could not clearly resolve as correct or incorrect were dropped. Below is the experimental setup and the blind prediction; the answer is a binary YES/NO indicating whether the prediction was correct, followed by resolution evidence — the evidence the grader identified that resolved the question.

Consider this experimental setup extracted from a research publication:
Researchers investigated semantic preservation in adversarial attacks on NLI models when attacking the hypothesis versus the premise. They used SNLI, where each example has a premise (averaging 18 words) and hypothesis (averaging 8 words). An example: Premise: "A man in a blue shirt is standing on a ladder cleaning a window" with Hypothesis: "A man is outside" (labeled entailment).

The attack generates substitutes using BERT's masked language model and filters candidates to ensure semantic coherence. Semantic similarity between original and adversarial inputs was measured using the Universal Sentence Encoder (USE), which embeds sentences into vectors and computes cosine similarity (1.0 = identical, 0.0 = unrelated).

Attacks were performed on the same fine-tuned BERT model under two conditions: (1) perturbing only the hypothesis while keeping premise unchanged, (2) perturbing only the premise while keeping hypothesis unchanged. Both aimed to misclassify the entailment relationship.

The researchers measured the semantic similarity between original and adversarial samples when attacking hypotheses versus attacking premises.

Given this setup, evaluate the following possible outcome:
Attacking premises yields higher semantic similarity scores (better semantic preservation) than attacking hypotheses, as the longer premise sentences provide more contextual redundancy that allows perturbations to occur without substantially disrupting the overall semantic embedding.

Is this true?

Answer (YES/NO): YES